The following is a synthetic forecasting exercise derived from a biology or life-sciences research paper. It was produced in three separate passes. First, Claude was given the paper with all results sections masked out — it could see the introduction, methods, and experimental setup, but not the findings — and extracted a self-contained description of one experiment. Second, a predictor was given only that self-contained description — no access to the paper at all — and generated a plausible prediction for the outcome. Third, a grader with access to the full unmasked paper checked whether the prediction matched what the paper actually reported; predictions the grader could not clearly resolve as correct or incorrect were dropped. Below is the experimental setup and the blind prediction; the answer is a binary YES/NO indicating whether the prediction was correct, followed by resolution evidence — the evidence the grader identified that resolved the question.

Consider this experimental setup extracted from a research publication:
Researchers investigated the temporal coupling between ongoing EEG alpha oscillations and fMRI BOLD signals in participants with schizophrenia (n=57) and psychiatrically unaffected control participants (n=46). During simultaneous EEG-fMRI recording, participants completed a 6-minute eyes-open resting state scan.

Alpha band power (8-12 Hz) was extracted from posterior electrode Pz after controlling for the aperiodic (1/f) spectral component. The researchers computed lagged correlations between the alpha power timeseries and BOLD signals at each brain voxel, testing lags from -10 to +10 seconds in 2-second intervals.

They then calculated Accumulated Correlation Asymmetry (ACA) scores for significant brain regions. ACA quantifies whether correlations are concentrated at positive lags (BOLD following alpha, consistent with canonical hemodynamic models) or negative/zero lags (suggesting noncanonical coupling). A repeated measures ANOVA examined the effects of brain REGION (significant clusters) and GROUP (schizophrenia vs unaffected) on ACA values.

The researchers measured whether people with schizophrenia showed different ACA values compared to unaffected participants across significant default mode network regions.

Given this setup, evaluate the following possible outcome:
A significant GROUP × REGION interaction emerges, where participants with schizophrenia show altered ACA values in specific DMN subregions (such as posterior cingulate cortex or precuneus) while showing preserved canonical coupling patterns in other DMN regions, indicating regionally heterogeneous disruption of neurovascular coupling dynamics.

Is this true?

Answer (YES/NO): NO